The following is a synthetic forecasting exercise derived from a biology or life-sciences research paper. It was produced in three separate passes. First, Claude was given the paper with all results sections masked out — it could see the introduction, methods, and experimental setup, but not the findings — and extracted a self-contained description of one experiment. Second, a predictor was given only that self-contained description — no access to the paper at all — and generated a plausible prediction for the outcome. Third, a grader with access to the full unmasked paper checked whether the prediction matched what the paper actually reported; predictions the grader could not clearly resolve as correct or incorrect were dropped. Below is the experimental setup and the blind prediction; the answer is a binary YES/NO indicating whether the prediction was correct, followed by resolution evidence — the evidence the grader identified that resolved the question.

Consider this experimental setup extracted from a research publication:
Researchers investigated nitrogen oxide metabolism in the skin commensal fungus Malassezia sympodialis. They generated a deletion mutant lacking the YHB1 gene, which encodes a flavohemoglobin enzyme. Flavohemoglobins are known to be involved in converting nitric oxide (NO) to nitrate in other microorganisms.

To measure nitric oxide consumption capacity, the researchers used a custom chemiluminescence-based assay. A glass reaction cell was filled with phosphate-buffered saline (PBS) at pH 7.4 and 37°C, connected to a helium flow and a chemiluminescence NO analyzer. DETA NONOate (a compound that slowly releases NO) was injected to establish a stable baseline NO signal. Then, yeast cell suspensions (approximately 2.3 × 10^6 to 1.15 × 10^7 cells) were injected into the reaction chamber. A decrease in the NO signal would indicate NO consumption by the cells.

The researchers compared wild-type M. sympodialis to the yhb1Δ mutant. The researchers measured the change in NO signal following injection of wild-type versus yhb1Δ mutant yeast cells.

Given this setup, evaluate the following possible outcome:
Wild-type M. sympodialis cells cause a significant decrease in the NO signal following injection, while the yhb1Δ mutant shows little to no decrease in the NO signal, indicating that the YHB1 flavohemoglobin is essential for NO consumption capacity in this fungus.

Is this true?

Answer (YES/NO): YES